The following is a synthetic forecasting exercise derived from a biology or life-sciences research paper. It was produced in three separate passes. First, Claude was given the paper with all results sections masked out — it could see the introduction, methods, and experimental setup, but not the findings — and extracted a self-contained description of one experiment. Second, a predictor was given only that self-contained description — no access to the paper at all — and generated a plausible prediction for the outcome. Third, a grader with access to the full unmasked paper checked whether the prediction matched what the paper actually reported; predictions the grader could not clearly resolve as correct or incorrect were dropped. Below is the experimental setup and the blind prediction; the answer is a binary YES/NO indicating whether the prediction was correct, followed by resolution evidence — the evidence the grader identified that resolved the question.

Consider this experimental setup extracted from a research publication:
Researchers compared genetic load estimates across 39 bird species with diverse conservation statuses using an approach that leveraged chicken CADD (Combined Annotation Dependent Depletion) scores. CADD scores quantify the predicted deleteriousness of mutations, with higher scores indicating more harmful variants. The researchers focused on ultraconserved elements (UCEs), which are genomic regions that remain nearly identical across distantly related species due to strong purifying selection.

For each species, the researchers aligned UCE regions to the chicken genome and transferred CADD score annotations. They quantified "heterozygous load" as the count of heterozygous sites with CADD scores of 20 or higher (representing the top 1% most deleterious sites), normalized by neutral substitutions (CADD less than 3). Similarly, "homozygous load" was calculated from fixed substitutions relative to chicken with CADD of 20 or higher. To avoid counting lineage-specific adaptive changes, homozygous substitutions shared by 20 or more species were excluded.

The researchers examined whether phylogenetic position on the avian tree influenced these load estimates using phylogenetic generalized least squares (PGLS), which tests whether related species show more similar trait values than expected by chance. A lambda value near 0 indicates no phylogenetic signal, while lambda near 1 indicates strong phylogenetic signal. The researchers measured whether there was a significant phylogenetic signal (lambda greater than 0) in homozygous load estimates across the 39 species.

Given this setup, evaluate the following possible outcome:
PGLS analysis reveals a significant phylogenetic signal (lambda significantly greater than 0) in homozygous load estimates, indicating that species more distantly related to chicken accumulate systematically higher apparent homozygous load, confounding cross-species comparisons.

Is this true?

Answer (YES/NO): NO